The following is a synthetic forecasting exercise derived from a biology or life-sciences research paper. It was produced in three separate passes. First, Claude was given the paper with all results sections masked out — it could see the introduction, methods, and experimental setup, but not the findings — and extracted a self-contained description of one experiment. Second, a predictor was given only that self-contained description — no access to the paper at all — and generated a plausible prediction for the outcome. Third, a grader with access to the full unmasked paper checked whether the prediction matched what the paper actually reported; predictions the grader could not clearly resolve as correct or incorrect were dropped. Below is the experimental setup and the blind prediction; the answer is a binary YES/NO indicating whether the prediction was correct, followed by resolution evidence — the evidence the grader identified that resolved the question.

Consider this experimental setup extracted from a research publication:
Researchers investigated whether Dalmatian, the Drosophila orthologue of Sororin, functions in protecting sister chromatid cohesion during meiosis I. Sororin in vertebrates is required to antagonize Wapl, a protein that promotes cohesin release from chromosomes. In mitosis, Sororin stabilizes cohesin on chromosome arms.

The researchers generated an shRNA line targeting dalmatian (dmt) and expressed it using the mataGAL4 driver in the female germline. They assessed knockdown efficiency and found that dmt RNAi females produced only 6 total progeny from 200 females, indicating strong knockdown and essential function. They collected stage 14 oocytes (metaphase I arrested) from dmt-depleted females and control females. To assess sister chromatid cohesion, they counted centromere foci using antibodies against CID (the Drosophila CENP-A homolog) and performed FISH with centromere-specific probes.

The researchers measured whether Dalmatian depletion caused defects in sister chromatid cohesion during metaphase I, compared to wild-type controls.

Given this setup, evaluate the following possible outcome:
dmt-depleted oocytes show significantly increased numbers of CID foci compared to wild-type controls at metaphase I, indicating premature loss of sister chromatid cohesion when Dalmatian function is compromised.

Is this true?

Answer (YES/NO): NO